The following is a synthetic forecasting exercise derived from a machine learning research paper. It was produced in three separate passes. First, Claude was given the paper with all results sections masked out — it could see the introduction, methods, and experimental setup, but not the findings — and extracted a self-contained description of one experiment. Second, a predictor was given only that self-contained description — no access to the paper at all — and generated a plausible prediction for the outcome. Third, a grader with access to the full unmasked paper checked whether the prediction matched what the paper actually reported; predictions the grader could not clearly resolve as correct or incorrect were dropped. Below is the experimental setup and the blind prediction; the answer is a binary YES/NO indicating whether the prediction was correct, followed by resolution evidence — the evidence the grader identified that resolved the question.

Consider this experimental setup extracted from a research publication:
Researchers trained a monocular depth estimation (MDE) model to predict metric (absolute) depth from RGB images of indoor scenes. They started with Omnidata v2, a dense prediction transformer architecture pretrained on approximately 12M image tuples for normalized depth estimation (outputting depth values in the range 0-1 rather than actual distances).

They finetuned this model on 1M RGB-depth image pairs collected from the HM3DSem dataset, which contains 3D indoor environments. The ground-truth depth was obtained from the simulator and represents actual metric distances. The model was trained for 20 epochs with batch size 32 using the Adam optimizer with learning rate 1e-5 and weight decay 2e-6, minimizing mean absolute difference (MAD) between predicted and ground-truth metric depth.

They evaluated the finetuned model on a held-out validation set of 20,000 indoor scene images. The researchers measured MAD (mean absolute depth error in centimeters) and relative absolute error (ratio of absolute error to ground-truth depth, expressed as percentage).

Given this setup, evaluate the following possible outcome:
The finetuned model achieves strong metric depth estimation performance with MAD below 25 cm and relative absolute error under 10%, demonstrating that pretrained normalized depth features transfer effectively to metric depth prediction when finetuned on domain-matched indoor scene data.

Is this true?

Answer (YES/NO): YES